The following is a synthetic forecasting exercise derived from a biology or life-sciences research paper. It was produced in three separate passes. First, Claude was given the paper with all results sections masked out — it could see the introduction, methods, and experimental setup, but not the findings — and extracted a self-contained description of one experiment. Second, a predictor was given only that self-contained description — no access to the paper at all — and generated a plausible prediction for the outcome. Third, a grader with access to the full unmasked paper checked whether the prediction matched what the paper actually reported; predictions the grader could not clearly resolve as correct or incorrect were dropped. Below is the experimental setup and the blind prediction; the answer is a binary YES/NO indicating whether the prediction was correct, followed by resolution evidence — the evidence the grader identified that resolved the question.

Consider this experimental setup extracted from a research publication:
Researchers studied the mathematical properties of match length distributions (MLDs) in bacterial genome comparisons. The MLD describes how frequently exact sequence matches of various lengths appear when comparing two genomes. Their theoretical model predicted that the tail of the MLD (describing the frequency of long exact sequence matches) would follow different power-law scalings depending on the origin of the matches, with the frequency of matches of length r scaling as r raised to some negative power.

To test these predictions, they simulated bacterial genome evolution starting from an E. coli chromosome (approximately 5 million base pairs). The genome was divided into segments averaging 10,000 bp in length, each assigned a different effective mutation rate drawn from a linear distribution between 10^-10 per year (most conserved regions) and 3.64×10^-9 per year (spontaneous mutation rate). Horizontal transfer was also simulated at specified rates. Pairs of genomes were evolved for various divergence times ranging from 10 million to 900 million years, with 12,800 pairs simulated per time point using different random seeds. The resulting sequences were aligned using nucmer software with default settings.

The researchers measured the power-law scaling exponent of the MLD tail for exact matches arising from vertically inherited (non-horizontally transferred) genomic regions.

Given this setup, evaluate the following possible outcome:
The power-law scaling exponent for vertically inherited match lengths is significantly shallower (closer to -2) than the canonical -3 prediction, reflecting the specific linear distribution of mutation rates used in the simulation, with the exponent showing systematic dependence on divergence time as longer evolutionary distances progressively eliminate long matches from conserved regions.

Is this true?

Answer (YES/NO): NO